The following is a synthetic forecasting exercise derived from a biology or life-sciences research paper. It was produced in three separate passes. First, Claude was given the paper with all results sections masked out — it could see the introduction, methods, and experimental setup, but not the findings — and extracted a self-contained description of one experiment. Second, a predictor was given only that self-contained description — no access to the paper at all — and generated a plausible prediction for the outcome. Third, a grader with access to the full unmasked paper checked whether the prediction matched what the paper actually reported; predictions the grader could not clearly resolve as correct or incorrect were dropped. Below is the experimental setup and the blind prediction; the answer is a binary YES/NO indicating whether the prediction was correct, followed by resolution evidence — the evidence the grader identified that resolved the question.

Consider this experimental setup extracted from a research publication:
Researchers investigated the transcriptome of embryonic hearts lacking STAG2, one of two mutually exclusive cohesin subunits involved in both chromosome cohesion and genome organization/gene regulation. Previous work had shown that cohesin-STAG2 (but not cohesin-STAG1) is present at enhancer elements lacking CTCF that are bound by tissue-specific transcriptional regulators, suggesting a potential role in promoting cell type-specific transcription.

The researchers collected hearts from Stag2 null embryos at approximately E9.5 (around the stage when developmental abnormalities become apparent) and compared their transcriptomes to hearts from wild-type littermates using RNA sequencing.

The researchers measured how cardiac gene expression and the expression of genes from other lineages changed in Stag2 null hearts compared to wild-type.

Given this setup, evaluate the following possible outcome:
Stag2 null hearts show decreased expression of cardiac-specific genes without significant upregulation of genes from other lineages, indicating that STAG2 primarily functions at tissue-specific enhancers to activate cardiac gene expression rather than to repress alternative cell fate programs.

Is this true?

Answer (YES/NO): NO